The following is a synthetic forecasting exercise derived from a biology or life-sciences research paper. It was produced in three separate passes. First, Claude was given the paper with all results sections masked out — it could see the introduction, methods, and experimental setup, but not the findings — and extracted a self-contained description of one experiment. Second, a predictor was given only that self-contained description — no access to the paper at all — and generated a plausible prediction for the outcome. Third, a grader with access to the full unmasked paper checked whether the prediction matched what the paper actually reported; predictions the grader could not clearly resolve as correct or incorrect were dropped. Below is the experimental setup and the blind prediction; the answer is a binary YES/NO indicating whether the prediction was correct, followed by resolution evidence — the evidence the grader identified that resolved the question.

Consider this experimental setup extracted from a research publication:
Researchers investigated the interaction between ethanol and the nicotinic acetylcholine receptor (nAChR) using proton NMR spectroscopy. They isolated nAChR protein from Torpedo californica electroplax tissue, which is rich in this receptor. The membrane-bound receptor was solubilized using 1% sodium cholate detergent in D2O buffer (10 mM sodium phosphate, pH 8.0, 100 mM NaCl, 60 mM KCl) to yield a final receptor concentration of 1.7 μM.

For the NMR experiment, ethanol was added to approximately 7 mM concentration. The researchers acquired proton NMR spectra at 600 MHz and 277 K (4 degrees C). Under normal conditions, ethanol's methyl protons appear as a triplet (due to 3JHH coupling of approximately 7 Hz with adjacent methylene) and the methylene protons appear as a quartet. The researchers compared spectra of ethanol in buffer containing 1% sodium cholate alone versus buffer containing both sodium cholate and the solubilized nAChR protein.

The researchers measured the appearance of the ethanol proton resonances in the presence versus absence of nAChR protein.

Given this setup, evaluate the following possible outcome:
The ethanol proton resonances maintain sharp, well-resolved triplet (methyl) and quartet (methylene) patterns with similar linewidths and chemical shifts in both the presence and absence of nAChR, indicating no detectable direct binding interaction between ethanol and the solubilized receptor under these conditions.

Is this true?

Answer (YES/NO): NO